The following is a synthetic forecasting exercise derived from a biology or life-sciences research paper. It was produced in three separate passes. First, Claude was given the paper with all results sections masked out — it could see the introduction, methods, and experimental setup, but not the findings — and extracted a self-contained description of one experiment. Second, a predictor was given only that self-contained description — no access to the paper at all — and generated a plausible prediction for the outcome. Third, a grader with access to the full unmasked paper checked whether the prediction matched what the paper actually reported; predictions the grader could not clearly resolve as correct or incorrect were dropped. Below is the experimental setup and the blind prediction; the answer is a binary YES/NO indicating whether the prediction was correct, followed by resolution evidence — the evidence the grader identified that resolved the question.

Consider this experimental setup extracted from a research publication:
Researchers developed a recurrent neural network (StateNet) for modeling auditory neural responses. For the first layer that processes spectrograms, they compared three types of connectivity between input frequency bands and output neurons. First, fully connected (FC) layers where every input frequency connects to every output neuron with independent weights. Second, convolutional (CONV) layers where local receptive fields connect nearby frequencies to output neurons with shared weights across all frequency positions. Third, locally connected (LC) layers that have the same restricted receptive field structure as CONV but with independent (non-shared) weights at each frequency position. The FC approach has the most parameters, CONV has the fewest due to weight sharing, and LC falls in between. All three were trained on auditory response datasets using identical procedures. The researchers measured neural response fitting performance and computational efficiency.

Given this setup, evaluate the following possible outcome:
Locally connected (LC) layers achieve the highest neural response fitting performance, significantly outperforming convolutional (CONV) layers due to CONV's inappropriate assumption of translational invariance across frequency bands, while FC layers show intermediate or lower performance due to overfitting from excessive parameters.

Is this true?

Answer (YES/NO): NO